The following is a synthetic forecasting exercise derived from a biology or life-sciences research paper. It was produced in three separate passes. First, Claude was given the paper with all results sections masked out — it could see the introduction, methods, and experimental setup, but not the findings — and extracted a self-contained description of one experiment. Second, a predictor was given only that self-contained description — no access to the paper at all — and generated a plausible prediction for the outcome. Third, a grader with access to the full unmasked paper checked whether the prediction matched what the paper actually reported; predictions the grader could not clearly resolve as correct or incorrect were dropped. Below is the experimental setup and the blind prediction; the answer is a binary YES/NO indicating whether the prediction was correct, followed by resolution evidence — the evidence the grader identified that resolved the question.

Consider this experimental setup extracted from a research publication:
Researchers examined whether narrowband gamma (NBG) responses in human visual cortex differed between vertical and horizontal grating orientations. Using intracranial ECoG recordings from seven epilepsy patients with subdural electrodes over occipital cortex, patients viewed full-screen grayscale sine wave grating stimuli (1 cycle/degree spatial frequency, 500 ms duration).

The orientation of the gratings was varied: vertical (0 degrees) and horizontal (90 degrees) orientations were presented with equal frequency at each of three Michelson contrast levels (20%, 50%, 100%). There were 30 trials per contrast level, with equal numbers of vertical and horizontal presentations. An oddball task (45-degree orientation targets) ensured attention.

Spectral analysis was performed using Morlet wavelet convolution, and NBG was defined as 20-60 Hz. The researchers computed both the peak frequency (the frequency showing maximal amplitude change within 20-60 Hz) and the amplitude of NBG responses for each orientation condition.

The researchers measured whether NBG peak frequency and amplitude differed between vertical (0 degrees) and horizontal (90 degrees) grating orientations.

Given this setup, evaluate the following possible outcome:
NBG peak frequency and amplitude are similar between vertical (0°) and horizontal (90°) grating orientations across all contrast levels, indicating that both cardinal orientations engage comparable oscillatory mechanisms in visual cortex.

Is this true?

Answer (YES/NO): YES